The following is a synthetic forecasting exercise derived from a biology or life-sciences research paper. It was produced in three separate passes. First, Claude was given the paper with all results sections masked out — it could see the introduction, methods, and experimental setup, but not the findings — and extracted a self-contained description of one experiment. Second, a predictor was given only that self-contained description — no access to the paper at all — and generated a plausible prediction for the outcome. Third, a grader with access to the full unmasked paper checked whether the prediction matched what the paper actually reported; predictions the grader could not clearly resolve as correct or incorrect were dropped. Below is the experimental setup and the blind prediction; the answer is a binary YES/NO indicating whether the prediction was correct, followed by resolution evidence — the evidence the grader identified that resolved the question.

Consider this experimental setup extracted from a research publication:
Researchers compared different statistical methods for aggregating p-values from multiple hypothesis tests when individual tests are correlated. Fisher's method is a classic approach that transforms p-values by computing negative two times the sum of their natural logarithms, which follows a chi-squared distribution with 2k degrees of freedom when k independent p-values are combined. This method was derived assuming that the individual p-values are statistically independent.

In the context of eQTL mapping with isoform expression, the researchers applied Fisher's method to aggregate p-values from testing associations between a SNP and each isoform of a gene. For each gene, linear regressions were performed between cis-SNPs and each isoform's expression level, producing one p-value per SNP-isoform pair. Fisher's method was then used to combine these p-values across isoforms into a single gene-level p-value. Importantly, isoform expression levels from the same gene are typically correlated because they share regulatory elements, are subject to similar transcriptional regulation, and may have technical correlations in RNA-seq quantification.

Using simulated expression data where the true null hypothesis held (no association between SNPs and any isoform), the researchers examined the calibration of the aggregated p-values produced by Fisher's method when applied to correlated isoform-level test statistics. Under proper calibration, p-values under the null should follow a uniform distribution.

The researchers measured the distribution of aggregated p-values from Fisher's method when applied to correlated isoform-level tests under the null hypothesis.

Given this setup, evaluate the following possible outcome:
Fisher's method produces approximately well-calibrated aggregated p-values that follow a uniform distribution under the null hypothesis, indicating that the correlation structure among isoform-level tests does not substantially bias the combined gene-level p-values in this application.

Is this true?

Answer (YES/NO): NO